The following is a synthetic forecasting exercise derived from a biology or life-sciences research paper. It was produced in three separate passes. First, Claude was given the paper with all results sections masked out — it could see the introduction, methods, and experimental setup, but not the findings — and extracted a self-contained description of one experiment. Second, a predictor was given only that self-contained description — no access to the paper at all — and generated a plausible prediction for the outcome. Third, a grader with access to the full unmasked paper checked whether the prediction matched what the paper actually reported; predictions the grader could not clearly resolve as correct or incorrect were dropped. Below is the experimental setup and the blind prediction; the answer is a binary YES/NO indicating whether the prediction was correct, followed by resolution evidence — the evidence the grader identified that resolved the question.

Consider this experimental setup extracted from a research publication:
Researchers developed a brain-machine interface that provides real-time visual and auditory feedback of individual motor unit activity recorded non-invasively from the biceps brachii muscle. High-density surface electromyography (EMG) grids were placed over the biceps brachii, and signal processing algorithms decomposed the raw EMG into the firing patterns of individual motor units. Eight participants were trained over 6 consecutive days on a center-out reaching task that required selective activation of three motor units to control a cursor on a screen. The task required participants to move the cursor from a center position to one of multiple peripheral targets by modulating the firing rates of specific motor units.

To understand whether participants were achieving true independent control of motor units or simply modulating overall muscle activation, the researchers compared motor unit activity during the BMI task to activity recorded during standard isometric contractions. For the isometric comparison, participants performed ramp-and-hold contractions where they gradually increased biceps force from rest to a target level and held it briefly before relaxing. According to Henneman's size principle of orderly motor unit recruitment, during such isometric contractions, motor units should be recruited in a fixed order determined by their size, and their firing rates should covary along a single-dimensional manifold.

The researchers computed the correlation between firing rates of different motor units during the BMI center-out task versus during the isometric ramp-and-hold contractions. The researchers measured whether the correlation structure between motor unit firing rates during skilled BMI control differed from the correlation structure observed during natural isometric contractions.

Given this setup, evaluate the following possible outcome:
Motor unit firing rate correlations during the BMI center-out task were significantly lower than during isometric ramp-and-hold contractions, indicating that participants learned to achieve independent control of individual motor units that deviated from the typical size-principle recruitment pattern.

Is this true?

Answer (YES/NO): YES